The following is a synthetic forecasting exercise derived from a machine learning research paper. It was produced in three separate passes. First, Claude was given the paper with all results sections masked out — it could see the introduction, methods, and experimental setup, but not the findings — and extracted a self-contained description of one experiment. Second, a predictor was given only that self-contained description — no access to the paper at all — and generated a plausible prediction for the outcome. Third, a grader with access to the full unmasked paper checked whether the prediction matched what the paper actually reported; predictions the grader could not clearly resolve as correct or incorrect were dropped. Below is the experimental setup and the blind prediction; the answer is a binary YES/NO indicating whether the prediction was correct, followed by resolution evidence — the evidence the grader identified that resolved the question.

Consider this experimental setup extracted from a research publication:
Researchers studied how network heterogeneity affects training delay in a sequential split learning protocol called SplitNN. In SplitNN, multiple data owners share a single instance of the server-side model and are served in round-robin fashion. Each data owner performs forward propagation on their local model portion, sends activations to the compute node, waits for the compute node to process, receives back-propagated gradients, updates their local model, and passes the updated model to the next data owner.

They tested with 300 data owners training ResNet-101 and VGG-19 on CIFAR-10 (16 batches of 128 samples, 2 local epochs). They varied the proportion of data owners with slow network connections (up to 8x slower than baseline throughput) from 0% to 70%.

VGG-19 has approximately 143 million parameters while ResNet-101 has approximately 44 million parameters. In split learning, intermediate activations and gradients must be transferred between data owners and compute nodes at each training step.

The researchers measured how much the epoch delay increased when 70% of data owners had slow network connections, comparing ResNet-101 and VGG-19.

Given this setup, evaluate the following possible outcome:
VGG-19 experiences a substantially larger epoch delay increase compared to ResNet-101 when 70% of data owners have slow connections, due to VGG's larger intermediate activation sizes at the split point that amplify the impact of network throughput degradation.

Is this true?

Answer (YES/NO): YES